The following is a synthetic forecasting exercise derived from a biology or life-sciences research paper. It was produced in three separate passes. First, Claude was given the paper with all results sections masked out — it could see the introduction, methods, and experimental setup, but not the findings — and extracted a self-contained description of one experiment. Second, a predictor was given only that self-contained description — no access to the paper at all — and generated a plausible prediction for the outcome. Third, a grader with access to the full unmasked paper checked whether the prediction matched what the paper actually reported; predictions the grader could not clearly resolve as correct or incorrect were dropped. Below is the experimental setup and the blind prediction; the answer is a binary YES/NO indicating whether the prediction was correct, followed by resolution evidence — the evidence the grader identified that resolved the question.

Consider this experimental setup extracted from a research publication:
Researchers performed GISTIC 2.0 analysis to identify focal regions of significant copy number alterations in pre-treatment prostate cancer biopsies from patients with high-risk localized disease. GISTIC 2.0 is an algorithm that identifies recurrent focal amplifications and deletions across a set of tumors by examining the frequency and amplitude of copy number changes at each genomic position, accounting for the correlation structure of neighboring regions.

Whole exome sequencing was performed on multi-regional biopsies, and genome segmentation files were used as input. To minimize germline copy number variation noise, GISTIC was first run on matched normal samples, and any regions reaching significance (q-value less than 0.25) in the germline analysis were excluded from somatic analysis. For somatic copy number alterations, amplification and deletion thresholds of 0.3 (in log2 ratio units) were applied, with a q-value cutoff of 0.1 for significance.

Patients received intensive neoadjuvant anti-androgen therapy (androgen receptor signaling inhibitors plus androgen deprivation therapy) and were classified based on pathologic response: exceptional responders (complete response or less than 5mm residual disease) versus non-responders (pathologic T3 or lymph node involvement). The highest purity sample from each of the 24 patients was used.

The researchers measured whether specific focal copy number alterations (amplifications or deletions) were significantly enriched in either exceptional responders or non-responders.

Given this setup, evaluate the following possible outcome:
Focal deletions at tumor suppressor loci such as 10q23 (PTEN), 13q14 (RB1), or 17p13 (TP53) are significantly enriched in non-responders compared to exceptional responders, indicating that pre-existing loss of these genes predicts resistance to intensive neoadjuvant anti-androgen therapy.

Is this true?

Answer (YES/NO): NO